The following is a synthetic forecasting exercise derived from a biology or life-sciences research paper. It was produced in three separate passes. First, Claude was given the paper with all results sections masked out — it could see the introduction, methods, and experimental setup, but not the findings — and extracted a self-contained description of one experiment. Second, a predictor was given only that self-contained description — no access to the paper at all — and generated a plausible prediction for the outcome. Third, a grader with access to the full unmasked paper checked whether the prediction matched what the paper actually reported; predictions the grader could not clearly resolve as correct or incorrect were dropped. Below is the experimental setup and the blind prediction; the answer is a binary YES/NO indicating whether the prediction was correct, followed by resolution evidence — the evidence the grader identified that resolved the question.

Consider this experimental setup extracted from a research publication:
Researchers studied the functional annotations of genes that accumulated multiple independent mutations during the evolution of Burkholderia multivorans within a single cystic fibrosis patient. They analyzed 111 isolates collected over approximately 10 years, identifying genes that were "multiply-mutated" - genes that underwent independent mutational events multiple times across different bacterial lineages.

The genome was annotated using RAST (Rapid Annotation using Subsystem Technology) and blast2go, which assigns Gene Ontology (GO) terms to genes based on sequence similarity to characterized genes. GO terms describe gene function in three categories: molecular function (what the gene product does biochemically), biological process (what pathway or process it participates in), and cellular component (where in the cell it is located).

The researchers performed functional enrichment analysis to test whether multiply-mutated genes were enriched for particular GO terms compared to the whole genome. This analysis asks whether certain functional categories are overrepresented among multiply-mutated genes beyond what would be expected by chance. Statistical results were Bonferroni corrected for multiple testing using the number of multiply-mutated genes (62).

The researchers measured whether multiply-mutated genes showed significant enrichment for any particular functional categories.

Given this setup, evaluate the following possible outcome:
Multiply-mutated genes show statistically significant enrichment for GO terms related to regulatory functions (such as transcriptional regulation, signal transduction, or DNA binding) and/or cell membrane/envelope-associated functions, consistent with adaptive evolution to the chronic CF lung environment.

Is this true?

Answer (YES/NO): YES